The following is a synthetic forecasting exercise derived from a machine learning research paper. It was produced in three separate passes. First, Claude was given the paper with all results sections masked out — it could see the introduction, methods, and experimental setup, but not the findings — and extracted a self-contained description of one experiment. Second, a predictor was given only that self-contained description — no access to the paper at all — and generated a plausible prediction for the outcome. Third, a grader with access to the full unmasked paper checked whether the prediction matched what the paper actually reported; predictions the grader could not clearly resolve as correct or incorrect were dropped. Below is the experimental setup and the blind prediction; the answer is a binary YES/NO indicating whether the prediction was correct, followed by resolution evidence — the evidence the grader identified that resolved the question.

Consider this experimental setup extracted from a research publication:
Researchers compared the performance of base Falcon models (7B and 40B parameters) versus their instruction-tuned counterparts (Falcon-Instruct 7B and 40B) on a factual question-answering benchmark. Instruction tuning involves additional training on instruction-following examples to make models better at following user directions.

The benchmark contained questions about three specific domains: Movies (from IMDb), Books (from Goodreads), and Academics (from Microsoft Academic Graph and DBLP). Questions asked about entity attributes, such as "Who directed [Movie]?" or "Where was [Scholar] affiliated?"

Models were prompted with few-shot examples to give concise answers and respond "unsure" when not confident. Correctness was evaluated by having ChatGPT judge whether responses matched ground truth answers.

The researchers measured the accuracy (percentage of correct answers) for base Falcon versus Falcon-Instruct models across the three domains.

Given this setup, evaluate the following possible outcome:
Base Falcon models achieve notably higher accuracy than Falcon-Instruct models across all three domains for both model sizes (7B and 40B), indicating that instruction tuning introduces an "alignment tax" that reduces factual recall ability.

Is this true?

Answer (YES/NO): NO